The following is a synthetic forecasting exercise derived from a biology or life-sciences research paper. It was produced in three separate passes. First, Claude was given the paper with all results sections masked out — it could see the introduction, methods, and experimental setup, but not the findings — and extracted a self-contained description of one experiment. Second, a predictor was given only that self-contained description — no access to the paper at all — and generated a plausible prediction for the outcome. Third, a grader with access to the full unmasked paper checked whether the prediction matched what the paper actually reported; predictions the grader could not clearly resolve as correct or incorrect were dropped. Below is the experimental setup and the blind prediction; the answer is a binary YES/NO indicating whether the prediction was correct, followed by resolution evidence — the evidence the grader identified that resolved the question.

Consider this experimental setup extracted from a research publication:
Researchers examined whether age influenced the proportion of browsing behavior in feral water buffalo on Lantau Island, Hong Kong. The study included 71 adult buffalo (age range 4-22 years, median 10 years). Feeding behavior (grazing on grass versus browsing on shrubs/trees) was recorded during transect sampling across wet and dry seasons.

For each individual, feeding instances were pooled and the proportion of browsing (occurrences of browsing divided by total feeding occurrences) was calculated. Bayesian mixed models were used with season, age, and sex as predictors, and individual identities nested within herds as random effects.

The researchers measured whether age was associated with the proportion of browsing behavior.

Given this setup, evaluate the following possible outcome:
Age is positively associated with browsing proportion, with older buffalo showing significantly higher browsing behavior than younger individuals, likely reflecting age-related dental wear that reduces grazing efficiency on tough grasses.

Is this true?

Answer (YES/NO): NO